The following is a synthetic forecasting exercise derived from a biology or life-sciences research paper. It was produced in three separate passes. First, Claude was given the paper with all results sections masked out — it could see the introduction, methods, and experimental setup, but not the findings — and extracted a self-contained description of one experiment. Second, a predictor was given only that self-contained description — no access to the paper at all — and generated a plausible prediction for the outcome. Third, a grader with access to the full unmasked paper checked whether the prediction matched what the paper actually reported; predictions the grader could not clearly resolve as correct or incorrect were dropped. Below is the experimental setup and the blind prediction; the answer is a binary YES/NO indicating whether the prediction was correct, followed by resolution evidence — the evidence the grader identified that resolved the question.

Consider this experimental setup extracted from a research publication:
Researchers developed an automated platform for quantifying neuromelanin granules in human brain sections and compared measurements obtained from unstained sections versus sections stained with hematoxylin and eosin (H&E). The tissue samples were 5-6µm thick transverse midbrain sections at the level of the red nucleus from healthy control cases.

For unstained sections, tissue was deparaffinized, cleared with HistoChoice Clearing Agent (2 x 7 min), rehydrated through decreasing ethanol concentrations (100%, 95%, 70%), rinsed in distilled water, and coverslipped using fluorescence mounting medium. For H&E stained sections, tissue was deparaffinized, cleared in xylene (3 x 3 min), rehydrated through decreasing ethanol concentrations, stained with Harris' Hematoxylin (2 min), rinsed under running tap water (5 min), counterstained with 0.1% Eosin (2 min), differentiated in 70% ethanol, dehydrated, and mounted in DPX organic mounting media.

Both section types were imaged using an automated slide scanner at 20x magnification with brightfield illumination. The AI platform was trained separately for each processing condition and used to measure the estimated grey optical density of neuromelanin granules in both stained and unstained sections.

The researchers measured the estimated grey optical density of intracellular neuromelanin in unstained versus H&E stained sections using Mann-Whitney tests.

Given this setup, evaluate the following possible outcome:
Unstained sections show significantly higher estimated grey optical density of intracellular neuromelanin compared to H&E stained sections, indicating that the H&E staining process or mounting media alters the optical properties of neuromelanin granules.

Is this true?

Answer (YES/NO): NO